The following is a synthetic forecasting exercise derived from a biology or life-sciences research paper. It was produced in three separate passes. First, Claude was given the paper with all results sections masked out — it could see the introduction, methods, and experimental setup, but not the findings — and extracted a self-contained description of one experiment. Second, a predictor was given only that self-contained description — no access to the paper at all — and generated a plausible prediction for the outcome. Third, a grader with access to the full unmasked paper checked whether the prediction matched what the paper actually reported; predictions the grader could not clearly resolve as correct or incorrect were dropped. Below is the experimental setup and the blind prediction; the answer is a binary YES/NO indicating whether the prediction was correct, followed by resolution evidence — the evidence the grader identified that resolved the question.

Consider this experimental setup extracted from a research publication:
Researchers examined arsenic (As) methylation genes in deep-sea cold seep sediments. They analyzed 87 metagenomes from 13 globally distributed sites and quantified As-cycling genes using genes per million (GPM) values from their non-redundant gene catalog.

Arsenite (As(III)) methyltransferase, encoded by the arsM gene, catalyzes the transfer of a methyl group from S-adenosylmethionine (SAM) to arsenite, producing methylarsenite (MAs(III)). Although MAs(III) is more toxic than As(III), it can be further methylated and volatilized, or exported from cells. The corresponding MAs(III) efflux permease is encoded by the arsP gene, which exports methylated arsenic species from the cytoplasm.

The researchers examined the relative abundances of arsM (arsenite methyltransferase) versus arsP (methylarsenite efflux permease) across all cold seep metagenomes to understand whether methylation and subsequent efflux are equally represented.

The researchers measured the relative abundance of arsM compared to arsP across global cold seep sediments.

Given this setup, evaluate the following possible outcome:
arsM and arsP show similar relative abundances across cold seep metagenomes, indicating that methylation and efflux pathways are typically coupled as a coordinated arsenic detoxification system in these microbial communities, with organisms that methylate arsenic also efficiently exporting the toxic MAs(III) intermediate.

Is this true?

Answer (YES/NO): YES